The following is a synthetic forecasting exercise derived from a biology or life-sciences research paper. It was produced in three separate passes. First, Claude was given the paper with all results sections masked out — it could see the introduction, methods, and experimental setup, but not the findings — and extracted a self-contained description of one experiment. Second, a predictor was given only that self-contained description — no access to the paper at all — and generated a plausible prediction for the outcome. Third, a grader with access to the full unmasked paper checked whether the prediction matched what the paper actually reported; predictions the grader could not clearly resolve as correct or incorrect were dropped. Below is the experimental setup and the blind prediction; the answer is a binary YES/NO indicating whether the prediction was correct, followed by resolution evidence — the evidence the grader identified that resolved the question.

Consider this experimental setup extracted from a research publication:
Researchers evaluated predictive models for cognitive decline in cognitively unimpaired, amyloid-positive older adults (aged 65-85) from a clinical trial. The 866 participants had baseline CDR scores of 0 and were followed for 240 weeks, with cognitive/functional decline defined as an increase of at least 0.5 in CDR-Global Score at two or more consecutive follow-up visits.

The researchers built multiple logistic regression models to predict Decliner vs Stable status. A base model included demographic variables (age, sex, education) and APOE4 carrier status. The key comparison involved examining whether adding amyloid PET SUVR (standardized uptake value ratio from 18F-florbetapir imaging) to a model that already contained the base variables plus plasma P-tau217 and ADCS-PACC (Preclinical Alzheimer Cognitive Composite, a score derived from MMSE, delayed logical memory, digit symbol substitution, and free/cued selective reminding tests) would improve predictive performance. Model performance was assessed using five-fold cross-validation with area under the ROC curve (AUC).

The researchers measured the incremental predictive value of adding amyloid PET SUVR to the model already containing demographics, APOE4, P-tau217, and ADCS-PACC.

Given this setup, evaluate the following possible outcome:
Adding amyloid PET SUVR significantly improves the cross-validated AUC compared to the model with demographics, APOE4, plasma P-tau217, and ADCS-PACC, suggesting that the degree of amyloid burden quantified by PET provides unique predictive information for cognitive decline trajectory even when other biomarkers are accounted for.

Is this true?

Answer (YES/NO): NO